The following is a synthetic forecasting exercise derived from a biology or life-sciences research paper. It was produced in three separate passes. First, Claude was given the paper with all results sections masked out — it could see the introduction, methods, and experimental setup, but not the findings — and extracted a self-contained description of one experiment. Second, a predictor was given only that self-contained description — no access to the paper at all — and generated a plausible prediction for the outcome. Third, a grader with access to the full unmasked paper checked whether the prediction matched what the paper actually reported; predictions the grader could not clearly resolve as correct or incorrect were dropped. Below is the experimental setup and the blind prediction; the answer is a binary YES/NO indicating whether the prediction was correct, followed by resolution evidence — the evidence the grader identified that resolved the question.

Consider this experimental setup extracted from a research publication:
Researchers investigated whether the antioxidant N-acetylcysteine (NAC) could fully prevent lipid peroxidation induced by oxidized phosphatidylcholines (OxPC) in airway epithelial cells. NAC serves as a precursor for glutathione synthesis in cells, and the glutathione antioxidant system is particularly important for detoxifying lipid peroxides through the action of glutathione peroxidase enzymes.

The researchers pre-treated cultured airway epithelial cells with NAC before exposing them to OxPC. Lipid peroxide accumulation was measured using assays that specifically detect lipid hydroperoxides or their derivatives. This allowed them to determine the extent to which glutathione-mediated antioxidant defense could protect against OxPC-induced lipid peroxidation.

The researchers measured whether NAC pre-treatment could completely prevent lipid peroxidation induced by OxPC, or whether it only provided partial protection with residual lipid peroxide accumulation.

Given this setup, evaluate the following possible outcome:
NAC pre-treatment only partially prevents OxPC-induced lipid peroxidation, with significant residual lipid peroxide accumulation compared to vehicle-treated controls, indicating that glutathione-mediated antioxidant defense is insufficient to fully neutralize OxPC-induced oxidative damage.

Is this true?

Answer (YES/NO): YES